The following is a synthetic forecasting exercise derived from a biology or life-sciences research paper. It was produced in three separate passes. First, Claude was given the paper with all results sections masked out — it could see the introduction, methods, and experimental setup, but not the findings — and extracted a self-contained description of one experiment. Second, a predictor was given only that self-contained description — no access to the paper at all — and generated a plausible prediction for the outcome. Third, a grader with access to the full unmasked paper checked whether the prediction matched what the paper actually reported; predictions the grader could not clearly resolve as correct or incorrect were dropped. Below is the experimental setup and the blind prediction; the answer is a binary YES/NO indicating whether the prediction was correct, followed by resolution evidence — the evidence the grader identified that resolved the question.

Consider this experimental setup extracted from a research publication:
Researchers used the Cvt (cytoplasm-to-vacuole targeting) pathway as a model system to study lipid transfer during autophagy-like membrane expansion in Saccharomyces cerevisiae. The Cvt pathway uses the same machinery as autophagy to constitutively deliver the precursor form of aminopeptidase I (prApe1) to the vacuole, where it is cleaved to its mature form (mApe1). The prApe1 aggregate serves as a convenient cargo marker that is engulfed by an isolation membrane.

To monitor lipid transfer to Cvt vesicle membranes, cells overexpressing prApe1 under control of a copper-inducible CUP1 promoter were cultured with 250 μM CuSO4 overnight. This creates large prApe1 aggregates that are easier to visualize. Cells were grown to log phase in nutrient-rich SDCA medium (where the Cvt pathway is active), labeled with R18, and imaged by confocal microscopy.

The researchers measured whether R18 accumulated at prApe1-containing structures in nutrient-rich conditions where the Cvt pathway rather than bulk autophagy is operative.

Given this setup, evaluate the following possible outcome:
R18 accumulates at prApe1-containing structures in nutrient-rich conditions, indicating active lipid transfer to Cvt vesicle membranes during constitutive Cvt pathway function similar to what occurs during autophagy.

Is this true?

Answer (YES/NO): YES